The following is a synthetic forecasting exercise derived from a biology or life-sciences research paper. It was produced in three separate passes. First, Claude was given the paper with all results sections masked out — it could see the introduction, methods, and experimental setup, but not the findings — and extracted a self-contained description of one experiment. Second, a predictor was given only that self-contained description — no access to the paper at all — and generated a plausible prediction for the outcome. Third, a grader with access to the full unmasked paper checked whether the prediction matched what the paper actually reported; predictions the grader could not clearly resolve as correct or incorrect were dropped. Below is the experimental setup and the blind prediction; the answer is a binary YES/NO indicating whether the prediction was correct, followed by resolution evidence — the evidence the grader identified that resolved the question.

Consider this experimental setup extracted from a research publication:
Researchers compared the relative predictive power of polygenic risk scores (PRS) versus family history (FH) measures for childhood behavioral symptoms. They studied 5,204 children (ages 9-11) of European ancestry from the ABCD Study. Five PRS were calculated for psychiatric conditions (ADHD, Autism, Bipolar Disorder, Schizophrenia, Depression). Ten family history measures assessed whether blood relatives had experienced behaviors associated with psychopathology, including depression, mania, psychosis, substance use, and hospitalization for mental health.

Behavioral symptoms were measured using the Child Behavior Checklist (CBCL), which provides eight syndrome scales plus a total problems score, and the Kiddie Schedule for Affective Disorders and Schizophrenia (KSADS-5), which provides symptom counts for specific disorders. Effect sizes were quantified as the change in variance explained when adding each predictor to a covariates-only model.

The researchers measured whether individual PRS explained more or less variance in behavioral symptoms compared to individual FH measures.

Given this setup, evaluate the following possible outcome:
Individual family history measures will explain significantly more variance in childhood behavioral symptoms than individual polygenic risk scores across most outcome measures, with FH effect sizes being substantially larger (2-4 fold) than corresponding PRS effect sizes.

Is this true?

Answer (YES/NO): NO